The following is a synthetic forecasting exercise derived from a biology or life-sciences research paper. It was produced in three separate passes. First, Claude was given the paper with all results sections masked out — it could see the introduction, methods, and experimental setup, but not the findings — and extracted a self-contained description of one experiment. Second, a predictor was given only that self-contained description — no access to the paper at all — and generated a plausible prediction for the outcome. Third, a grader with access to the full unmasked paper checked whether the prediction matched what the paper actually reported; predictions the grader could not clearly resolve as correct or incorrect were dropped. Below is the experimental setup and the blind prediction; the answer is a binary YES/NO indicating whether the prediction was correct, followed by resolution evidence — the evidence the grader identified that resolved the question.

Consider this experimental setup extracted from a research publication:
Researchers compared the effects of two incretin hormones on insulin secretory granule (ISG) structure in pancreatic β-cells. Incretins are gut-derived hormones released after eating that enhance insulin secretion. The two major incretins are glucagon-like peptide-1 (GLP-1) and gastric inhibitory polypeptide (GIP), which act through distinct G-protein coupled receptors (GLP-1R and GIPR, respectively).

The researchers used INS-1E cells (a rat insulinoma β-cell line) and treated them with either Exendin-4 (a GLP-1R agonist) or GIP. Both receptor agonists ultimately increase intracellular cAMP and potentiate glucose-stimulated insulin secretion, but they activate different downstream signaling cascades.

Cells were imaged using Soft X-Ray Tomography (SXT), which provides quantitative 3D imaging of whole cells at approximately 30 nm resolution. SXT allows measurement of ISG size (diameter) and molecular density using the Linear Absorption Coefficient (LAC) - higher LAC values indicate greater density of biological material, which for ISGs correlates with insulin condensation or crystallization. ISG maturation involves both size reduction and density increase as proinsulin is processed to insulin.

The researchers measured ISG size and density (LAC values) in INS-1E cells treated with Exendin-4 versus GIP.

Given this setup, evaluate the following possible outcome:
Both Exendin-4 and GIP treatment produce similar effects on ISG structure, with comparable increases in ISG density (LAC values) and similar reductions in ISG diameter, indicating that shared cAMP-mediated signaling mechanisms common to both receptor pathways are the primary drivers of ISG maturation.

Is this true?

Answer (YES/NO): NO